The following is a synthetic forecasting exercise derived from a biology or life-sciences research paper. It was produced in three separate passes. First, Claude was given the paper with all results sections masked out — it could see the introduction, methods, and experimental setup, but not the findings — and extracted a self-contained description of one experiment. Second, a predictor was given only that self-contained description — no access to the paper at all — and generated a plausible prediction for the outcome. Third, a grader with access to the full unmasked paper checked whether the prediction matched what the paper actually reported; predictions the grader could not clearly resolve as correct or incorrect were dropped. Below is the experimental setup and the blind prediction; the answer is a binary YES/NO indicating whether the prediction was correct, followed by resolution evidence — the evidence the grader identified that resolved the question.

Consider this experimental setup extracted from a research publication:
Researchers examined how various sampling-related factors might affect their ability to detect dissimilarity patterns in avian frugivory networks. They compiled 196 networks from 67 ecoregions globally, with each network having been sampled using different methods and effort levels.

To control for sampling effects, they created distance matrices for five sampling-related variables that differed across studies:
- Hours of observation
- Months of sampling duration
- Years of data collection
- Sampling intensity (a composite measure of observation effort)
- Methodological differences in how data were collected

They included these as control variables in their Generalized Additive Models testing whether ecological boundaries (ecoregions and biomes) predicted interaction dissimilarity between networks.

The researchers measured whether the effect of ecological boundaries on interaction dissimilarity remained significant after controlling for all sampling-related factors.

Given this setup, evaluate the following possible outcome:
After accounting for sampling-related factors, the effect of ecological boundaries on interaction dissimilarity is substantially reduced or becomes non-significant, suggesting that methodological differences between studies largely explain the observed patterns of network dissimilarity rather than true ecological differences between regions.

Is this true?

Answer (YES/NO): NO